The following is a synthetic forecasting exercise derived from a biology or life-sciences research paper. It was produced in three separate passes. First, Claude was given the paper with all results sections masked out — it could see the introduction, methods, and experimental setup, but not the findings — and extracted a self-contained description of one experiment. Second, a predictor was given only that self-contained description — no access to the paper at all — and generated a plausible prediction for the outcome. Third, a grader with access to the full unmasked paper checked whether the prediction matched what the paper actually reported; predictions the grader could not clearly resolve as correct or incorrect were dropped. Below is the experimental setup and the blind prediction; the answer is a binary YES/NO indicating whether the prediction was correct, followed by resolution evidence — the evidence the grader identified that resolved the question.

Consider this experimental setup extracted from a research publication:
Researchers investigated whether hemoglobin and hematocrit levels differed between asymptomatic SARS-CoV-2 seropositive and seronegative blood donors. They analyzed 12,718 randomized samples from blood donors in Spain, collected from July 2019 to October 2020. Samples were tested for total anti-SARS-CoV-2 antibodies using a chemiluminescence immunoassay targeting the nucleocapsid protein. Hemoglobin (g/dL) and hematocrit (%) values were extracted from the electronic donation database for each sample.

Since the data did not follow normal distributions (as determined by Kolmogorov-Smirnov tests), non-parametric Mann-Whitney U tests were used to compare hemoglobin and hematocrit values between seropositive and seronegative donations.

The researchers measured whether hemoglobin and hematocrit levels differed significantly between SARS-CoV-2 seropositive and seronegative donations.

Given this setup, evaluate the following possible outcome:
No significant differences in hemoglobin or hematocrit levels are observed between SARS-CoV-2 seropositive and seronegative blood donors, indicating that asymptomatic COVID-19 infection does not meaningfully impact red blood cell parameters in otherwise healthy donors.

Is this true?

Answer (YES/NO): NO